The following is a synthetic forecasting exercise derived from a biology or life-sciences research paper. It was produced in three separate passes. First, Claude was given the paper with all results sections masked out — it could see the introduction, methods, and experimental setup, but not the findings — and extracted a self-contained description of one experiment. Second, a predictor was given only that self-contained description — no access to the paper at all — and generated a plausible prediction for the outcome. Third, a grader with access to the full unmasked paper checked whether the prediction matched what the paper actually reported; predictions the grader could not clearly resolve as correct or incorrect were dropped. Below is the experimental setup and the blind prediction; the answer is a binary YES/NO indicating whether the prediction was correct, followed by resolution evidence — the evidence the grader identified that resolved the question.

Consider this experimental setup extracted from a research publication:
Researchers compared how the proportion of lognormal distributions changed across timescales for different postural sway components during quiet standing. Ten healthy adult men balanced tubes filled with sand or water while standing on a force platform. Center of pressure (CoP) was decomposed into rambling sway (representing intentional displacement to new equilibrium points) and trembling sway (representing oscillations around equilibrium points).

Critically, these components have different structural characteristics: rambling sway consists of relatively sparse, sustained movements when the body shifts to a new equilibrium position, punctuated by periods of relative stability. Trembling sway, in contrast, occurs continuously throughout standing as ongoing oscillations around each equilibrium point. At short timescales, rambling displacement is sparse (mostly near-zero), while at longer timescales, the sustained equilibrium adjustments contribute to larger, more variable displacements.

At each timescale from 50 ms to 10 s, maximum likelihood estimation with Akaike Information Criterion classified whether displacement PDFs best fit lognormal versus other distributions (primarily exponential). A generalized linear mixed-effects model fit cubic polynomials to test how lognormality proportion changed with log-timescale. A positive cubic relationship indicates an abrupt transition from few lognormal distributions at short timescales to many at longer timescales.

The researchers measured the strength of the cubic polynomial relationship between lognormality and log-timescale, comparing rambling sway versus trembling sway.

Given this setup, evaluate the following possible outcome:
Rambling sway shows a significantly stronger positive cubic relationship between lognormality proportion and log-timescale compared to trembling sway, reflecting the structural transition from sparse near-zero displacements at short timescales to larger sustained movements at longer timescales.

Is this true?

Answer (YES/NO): YES